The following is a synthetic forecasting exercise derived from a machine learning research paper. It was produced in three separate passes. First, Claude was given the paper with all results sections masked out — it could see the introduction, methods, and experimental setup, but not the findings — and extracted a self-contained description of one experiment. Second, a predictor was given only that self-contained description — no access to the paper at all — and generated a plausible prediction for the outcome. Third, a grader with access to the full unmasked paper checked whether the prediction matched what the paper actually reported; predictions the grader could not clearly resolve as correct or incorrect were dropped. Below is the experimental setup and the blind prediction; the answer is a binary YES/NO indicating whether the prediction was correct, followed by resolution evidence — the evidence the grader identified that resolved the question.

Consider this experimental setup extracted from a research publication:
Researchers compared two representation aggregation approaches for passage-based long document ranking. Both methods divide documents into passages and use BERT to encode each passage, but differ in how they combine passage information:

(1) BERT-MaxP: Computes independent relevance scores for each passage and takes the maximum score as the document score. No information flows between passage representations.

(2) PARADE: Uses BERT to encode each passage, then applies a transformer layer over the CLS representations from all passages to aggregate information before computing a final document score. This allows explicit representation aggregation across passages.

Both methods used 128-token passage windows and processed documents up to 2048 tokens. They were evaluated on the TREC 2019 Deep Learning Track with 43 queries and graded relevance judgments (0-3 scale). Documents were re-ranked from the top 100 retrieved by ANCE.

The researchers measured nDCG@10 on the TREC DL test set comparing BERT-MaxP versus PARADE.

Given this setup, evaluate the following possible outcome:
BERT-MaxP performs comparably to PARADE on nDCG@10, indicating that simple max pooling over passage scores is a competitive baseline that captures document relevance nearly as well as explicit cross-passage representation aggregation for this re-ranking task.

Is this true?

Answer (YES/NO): NO